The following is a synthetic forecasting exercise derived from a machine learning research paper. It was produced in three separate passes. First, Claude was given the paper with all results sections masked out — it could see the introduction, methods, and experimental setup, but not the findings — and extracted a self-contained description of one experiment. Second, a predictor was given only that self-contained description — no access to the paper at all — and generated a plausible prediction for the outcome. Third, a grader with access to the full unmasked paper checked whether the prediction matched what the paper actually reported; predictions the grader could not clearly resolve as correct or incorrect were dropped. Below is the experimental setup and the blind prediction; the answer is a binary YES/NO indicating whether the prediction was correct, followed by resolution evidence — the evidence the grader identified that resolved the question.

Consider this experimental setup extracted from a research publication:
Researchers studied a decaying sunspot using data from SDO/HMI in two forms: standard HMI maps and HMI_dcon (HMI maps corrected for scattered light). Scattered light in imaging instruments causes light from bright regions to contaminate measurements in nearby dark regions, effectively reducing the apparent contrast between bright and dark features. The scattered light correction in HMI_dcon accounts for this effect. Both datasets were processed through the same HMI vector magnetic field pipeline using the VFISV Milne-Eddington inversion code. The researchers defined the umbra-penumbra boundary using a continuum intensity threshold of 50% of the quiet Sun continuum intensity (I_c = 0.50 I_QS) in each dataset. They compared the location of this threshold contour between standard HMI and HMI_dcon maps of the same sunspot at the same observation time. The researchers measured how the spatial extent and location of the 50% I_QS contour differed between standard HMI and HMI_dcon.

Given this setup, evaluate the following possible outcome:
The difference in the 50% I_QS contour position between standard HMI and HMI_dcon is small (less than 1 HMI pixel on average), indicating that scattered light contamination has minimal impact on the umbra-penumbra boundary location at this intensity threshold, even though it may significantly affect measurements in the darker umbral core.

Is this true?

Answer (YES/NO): NO